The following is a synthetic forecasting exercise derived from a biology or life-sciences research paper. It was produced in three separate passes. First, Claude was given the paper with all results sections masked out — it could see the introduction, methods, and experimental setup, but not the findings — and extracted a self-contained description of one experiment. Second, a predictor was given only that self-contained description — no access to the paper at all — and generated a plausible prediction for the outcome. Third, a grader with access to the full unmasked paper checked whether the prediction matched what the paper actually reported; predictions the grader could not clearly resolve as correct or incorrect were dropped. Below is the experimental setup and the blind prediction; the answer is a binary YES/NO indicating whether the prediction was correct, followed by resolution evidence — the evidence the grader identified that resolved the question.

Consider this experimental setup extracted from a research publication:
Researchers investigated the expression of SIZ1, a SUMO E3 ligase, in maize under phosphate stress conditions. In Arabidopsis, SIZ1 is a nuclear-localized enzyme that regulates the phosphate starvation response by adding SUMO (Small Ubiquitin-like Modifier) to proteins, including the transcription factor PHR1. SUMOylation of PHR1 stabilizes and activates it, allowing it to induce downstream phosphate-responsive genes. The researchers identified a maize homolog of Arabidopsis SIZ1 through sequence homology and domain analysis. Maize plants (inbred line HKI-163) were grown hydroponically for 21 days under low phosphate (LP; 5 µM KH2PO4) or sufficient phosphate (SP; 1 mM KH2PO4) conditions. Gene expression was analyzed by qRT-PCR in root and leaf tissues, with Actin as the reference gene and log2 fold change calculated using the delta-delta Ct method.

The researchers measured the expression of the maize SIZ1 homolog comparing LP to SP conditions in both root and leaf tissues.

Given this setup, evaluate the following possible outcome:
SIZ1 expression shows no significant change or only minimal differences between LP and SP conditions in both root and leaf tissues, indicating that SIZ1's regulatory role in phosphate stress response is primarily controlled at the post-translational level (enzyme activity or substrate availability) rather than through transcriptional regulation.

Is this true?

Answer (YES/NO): NO